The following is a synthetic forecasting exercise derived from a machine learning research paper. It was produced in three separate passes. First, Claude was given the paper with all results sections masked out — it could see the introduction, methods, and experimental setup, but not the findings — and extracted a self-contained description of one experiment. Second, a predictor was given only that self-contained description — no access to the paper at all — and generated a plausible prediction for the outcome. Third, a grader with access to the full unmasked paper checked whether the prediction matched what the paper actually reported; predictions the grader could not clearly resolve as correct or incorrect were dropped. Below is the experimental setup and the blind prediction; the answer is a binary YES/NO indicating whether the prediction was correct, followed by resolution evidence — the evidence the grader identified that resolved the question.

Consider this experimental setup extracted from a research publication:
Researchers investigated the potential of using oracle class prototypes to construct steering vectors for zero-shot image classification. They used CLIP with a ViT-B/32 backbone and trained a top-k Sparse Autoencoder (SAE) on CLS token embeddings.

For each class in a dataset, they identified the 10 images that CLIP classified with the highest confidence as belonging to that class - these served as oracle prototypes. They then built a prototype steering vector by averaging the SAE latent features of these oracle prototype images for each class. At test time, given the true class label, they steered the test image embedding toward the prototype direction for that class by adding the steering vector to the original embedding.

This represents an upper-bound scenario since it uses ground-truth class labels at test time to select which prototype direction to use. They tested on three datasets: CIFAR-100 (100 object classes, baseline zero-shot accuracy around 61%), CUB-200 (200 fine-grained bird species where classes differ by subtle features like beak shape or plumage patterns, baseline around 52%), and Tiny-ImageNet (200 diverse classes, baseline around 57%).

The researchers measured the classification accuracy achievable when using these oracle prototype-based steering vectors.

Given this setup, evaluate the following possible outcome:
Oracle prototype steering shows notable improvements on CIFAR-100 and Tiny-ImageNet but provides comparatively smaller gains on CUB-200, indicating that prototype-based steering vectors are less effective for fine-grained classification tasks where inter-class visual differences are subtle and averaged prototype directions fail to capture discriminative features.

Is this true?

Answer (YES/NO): NO